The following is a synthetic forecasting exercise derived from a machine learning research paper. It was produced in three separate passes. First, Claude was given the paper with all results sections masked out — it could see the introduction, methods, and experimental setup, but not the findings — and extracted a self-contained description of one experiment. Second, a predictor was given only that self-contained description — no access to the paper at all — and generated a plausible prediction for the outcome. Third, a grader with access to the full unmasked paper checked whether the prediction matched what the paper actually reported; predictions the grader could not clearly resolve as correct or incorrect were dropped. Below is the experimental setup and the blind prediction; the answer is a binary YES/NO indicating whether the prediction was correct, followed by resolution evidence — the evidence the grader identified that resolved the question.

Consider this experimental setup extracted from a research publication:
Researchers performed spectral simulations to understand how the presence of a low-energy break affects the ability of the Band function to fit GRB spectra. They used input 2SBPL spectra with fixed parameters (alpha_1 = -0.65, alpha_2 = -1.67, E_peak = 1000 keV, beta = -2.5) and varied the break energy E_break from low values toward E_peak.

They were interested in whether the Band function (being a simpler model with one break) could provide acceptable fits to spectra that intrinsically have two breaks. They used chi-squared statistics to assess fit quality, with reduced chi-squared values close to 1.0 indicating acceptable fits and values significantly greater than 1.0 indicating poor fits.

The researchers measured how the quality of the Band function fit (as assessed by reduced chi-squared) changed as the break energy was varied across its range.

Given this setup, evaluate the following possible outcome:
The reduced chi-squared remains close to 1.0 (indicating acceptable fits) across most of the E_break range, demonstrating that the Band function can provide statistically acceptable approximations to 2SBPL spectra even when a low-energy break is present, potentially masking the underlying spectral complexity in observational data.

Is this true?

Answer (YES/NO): NO